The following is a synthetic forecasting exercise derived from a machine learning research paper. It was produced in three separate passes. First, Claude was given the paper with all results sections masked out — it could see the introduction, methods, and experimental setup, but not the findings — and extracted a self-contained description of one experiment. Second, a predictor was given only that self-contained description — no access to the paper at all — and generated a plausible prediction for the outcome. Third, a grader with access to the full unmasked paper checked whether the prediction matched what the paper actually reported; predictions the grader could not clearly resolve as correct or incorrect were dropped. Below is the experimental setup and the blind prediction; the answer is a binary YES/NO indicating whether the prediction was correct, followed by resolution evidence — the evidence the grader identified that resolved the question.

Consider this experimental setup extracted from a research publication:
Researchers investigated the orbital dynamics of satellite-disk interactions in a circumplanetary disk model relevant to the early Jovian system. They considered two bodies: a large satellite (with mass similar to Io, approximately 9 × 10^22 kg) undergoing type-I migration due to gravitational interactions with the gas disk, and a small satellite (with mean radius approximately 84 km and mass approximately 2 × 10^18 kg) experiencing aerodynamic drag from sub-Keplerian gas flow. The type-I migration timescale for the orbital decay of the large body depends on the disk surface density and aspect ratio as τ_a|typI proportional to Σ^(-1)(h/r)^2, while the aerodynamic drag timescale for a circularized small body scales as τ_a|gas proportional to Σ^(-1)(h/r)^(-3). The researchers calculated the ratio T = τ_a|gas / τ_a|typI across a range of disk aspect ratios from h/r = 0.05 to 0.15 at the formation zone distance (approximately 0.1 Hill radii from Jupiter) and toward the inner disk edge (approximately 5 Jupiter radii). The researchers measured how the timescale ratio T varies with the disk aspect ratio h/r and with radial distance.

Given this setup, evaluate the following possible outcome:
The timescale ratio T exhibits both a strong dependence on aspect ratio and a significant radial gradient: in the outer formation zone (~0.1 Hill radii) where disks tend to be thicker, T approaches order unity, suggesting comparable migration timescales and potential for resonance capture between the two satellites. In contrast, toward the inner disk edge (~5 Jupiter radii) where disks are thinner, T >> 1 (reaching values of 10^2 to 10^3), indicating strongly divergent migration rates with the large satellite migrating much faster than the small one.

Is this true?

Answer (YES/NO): NO